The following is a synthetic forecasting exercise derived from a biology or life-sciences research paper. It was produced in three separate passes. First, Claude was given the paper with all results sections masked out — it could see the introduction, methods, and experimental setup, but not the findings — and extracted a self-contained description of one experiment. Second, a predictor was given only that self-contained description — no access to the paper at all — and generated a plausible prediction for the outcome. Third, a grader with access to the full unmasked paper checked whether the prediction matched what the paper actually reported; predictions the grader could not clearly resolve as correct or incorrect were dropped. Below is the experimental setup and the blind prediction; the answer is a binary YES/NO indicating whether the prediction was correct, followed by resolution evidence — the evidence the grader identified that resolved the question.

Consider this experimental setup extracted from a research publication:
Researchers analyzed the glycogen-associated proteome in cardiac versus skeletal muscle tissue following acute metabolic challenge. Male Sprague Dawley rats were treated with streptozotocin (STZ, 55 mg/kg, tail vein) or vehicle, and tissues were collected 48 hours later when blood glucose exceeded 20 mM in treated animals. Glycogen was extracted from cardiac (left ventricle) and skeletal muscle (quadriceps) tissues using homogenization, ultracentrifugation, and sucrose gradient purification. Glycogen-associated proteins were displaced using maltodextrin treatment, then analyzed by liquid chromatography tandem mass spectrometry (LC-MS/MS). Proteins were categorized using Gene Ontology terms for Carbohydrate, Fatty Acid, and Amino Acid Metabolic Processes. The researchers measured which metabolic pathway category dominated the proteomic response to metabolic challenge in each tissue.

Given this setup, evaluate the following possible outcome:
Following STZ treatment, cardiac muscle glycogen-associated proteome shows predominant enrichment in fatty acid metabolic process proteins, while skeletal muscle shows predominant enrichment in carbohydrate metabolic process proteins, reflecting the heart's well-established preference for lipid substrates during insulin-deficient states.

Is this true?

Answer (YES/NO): NO